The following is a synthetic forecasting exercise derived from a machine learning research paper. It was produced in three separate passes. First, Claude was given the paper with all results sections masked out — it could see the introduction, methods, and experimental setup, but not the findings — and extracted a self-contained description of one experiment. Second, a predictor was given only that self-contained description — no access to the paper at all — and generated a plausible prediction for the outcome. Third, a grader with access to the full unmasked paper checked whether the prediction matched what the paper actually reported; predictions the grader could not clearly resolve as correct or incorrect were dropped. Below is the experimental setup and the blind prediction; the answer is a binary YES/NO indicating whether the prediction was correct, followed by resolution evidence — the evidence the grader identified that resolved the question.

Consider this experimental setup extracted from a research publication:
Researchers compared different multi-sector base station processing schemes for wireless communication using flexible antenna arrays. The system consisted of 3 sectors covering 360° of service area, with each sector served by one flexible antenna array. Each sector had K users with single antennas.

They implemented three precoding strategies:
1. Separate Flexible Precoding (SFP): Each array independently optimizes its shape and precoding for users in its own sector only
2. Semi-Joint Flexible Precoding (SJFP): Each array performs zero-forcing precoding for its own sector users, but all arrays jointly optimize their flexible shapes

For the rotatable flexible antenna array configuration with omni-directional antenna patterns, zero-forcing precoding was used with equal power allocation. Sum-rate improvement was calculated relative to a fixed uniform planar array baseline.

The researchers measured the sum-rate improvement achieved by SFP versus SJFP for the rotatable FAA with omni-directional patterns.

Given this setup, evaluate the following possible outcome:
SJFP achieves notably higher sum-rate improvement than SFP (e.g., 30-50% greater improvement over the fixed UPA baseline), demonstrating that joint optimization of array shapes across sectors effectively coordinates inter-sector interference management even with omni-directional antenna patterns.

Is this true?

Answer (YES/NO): NO